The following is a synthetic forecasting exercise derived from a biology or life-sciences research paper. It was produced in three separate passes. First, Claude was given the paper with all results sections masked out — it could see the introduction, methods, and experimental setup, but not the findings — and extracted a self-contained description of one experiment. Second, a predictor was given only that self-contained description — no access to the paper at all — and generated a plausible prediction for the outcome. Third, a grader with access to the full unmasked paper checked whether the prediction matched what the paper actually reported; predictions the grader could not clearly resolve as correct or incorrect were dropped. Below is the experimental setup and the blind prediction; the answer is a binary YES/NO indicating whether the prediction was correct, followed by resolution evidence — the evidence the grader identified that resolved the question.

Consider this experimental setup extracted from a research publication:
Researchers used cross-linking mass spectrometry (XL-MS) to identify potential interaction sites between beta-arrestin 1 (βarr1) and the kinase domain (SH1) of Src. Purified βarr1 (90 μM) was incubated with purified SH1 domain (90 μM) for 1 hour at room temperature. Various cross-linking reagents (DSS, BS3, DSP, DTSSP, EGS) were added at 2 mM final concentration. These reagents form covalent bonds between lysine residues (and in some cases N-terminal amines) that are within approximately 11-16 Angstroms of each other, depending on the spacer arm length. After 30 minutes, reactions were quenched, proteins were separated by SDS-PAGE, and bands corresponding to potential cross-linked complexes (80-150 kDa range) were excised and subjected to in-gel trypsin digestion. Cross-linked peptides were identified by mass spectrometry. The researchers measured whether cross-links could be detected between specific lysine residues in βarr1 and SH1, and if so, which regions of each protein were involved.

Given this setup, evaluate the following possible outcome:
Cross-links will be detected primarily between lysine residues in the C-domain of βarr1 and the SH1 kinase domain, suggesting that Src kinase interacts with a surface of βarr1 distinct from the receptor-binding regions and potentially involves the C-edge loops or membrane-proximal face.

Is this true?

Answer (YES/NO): NO